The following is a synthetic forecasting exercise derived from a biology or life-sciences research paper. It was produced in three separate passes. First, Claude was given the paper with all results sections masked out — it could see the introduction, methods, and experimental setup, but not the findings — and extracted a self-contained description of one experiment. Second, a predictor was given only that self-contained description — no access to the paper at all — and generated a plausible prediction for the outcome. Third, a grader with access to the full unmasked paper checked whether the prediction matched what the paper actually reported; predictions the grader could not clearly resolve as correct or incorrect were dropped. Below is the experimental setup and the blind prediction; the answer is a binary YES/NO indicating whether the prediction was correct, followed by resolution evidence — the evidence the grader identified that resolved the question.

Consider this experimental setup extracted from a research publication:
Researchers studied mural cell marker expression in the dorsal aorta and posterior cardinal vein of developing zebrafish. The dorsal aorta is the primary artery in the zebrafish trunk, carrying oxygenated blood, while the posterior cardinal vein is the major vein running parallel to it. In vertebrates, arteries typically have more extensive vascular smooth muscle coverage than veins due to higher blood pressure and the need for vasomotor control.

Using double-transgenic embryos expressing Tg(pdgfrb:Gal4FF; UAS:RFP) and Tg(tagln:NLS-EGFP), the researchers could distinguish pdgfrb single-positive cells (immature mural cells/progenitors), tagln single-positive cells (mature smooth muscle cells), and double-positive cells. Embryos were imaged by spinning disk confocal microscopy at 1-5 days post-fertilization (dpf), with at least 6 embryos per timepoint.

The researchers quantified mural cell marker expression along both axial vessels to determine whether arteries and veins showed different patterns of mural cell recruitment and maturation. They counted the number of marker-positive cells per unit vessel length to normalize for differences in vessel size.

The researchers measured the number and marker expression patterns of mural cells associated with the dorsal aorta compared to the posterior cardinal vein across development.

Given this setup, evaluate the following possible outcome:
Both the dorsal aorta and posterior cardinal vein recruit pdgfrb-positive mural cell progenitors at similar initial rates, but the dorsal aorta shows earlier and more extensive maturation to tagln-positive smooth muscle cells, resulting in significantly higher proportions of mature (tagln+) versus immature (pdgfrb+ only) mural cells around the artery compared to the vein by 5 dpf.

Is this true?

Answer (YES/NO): NO